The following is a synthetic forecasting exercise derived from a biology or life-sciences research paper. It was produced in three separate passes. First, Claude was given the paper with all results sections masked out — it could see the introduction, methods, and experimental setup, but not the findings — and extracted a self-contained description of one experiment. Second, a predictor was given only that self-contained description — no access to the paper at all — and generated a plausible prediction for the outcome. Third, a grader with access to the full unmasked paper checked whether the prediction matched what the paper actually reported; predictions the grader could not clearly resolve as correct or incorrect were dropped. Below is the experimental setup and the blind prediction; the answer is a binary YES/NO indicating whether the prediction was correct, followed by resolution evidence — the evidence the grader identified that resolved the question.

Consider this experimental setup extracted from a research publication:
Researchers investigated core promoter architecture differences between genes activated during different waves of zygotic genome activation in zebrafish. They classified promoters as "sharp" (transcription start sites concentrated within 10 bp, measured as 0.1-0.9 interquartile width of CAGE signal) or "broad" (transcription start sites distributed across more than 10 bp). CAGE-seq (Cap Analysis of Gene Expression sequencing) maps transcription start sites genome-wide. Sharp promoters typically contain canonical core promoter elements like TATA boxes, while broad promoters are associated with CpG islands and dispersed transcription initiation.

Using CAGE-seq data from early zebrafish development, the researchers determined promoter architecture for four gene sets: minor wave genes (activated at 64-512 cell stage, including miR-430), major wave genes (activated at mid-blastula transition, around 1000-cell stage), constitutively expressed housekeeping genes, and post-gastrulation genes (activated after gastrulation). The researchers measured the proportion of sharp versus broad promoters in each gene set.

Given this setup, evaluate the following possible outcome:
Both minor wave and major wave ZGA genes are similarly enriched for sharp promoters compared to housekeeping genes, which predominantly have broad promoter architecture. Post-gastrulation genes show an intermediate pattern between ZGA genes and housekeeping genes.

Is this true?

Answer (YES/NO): NO